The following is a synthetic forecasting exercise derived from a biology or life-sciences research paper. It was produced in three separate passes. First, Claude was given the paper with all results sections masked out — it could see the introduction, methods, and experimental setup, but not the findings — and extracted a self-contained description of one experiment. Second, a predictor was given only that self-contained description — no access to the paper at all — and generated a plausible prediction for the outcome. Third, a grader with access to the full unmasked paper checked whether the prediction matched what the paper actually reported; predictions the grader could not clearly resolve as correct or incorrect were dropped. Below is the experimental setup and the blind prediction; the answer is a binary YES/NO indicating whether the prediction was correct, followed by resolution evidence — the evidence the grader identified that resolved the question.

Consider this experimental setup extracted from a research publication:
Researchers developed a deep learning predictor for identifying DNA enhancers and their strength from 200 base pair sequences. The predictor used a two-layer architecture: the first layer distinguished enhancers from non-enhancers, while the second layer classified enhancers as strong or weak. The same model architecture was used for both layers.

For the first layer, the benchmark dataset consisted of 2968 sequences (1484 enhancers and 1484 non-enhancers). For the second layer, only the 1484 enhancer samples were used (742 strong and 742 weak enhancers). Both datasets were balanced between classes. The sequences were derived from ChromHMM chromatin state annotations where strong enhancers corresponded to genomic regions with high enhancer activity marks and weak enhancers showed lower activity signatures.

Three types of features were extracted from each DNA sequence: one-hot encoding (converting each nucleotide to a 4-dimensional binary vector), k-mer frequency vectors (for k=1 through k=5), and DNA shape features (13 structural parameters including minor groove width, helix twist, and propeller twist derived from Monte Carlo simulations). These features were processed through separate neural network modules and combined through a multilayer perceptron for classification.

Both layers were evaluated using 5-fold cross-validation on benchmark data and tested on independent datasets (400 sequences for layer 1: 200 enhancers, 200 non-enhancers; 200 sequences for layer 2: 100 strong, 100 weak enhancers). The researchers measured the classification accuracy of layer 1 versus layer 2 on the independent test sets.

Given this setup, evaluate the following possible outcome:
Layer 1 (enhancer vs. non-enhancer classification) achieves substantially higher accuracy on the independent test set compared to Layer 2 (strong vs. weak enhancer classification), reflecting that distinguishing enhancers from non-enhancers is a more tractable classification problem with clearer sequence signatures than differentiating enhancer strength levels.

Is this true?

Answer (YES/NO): YES